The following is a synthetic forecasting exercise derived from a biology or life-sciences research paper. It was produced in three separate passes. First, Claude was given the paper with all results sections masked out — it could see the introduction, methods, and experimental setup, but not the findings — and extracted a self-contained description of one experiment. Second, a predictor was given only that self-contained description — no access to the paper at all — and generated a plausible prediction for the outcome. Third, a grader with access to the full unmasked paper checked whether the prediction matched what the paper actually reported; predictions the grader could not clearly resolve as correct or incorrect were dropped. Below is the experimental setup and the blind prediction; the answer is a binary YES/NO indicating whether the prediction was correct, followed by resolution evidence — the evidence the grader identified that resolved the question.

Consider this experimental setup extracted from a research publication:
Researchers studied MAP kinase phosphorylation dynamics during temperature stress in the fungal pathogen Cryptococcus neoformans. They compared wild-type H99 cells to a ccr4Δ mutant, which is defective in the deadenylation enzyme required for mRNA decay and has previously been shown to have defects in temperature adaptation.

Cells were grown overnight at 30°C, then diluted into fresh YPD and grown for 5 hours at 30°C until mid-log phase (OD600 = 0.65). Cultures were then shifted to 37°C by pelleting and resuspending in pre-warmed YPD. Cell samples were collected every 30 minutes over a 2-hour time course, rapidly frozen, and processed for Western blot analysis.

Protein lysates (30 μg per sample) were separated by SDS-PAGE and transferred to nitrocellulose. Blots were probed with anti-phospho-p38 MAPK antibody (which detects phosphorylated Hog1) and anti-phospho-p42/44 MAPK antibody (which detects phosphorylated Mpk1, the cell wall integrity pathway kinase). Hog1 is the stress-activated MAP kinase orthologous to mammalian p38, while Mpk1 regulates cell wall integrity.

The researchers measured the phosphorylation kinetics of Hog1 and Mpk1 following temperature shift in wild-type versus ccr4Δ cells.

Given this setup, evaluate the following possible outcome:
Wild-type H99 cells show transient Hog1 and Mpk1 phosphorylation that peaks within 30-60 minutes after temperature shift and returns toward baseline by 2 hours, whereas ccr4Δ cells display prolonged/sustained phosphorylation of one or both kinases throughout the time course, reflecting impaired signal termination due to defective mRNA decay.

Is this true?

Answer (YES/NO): NO